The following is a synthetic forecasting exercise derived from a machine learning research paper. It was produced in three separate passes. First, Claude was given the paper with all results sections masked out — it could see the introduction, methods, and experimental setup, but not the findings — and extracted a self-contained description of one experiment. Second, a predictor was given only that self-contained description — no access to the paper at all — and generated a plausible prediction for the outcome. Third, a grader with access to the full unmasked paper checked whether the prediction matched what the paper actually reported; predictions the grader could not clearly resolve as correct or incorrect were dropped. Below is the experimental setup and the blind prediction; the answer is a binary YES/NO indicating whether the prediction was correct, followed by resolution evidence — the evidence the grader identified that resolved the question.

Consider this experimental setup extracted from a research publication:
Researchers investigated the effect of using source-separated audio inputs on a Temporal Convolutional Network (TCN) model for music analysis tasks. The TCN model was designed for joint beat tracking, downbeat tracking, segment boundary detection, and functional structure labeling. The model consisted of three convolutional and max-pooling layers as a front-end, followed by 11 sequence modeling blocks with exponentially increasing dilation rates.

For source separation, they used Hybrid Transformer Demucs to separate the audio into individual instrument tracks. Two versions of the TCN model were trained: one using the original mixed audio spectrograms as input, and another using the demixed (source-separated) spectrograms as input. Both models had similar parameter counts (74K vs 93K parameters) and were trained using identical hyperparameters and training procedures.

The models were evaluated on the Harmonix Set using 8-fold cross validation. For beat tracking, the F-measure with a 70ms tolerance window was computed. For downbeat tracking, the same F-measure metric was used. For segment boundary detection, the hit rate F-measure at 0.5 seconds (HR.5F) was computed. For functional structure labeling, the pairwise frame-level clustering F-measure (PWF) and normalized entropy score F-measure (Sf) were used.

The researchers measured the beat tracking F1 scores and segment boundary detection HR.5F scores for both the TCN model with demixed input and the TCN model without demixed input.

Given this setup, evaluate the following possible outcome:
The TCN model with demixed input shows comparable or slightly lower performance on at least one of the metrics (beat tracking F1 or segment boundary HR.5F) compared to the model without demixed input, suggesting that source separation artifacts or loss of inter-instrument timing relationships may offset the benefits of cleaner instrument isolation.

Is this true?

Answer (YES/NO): YES